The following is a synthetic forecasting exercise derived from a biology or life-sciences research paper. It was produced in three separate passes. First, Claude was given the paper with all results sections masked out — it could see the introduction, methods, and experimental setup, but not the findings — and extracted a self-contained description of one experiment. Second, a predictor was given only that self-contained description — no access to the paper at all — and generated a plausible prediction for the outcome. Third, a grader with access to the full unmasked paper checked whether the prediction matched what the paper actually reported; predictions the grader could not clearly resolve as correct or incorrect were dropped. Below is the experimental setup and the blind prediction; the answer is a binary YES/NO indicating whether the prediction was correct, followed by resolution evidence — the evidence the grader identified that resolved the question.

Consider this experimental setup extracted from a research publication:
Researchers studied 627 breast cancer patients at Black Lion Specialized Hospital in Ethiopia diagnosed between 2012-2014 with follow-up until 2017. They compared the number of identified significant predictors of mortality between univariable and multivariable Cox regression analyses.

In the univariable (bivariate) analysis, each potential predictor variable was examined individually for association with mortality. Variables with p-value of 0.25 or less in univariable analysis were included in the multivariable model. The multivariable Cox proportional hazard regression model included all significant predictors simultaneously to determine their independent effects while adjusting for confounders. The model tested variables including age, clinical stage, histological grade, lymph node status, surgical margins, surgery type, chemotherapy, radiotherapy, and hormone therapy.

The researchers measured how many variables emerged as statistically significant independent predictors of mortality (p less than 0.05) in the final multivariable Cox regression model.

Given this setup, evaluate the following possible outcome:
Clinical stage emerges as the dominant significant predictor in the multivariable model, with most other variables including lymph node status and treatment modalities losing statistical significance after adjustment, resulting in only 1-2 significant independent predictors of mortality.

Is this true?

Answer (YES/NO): NO